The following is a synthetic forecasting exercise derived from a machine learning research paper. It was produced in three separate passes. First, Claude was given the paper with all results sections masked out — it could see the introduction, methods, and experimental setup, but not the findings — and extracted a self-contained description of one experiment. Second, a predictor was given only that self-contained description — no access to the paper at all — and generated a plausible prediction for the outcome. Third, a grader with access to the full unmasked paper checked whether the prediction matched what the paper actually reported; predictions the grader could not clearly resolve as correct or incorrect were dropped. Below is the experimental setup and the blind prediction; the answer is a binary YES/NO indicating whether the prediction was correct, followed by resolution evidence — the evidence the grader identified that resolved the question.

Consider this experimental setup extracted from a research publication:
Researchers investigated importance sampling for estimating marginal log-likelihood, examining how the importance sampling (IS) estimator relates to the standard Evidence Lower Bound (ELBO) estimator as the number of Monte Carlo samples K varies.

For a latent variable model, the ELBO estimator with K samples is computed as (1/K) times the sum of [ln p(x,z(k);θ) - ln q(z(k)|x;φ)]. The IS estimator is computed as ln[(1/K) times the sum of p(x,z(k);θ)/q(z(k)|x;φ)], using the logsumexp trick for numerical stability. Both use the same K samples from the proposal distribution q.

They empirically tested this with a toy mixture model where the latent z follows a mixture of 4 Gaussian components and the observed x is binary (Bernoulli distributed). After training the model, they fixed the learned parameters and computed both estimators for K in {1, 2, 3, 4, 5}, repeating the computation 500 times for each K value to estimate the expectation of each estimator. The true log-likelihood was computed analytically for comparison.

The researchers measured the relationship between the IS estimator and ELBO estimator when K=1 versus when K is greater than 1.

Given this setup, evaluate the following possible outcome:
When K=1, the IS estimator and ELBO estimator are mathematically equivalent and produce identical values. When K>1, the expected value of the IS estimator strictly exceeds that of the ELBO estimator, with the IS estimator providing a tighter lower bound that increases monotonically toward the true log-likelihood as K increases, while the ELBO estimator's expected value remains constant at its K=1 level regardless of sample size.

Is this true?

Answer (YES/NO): YES